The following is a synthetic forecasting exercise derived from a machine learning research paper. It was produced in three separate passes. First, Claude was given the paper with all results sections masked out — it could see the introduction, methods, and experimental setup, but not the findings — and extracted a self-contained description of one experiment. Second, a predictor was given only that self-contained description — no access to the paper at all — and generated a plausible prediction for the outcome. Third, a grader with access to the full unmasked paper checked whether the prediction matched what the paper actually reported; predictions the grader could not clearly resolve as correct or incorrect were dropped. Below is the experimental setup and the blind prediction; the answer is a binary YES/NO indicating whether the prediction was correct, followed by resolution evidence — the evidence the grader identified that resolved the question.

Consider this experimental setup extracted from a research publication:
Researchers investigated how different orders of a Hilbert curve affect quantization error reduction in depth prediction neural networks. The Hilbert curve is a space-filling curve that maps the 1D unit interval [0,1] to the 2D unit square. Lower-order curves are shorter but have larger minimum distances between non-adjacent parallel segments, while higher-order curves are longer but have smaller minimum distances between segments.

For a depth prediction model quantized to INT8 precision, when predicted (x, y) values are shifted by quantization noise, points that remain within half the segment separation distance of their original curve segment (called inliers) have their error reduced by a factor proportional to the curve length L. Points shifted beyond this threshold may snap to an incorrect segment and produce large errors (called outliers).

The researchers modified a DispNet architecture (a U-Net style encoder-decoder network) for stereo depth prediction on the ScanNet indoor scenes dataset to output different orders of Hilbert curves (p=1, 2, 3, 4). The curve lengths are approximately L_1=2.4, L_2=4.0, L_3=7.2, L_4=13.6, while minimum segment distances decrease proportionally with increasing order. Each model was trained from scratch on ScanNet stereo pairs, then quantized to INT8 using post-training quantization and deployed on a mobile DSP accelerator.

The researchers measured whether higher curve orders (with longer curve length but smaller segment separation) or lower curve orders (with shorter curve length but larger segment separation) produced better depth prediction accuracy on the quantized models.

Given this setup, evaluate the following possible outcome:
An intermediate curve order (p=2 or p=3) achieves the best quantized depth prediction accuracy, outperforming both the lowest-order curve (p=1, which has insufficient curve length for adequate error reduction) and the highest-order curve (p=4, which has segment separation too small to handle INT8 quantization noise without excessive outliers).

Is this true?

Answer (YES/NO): YES